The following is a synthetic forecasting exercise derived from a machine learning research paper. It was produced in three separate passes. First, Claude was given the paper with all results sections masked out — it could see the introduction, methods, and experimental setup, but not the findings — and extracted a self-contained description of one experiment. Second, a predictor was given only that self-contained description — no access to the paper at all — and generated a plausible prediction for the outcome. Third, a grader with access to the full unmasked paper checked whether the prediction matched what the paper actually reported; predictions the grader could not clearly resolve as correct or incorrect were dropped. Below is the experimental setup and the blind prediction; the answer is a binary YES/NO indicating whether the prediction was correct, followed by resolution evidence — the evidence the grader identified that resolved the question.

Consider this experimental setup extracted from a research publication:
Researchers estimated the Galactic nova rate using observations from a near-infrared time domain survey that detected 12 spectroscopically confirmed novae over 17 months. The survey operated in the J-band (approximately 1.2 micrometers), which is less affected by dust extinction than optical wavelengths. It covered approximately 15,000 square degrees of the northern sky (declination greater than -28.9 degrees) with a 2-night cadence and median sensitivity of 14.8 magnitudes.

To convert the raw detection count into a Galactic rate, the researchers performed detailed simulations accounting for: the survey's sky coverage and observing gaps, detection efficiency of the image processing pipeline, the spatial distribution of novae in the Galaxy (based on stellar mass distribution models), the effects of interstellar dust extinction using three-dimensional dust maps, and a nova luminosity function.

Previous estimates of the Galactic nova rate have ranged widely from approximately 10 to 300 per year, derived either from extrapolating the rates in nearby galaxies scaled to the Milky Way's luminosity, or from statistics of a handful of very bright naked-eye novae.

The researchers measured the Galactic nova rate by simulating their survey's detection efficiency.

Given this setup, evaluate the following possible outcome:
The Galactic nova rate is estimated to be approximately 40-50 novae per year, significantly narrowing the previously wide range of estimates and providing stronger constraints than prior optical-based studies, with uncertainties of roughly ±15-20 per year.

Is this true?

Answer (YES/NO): NO